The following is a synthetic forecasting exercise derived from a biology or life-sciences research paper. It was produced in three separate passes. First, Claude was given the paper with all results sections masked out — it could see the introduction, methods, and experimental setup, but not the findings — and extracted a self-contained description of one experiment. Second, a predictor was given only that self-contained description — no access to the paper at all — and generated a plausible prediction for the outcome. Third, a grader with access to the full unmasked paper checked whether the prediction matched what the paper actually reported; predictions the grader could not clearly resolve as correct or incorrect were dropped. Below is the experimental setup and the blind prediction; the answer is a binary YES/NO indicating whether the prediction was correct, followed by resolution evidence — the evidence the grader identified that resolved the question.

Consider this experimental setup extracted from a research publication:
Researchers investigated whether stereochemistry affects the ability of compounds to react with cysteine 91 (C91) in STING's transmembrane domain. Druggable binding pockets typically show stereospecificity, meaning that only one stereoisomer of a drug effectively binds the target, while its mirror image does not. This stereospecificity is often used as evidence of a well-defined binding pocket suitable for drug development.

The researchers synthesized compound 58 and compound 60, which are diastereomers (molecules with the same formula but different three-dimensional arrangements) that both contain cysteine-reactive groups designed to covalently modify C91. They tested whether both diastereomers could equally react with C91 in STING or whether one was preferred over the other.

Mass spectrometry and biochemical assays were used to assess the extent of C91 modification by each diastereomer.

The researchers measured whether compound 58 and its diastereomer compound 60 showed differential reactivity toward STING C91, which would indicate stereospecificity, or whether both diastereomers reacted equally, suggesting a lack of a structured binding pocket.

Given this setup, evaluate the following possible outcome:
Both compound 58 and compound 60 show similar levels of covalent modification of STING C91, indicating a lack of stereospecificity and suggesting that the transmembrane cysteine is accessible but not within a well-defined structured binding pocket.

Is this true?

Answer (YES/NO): YES